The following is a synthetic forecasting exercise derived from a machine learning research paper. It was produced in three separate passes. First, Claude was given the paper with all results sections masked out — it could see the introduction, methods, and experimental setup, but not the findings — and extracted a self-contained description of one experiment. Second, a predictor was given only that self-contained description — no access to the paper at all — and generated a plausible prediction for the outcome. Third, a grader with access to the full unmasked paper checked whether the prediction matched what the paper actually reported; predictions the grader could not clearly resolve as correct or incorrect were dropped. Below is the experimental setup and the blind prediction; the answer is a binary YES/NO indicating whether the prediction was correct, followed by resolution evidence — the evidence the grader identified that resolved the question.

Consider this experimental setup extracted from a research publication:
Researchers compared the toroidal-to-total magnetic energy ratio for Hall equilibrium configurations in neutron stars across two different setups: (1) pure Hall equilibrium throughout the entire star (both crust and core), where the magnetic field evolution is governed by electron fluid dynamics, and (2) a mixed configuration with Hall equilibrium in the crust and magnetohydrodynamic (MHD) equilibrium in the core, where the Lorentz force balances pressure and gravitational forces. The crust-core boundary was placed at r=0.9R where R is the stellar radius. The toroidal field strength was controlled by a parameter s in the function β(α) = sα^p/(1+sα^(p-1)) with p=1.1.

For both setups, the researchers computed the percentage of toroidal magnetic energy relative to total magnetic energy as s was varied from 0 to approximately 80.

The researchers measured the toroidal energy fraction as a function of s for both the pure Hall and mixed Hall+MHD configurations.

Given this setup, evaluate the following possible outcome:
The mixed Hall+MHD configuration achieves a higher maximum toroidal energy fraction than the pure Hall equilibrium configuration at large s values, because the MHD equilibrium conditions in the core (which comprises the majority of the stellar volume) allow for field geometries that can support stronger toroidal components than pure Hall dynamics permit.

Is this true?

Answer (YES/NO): NO